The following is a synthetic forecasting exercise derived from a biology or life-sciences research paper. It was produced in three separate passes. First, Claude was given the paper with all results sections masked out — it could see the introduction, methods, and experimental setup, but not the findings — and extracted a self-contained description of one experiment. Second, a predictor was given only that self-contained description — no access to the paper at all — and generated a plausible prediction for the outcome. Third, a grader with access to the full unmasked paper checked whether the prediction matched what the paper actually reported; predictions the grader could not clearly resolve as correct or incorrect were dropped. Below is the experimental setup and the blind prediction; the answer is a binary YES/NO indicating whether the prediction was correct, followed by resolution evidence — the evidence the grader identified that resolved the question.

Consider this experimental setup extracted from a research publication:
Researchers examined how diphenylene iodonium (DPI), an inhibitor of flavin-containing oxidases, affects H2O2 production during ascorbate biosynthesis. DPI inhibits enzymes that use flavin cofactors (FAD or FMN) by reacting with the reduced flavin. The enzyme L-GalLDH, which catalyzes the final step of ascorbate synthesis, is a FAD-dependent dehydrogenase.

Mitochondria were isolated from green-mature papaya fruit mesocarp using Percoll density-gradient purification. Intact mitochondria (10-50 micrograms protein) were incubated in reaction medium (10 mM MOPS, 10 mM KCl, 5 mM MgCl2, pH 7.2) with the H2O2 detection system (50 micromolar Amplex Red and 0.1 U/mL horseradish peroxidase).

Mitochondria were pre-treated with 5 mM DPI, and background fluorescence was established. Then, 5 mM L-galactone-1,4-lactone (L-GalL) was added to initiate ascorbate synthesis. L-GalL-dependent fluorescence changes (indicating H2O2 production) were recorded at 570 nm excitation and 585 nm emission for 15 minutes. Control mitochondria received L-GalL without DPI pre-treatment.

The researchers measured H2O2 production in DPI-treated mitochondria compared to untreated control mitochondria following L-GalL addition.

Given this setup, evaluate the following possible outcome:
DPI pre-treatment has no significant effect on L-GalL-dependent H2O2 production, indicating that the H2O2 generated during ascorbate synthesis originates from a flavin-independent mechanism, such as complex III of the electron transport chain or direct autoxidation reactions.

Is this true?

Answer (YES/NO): NO